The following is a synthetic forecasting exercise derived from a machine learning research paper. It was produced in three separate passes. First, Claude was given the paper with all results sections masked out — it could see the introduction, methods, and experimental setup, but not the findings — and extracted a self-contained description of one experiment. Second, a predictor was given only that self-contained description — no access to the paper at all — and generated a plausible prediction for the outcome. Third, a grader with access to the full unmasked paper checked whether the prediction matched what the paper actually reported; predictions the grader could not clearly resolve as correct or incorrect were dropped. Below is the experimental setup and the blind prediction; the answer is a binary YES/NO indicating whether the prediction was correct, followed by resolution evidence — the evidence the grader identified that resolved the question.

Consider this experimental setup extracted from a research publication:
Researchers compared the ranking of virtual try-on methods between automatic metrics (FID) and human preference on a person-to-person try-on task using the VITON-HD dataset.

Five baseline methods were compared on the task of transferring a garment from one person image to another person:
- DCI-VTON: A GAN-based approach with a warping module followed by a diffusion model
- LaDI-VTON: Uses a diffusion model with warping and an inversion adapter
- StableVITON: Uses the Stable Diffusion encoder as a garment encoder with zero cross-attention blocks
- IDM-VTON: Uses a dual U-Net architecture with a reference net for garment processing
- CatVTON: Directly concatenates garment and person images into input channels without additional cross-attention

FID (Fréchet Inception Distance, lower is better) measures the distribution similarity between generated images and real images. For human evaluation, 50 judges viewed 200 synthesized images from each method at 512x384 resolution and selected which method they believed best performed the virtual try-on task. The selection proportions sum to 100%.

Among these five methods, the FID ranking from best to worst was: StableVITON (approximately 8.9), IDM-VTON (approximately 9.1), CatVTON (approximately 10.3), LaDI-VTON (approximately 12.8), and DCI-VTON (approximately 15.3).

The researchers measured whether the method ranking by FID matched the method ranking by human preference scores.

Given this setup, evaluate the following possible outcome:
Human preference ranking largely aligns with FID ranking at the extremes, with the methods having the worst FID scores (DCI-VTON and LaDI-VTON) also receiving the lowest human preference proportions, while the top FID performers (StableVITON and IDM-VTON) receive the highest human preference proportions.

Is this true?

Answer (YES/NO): NO